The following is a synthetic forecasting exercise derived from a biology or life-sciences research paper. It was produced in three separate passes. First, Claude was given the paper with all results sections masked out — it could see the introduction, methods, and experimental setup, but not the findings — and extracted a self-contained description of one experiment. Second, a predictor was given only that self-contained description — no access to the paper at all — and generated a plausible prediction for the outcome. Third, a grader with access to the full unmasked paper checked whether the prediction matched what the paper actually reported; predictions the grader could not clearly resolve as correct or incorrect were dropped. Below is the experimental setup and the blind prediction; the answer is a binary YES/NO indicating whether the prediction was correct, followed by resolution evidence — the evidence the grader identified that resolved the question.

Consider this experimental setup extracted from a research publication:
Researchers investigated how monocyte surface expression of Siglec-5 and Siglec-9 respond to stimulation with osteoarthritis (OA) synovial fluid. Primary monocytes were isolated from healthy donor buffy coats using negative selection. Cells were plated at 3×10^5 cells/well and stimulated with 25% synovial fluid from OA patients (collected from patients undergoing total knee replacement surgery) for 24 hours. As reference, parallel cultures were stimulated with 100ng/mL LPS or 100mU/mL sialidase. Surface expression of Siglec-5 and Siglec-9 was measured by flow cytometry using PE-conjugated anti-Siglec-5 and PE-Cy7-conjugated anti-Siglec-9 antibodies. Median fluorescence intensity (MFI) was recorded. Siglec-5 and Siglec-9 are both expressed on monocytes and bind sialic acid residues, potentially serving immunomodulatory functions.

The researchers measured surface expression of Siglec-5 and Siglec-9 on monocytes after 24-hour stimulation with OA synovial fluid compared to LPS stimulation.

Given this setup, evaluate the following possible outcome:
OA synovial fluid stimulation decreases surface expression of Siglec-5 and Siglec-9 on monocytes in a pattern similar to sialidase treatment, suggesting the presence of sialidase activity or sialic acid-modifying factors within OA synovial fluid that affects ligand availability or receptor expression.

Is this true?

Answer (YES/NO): NO